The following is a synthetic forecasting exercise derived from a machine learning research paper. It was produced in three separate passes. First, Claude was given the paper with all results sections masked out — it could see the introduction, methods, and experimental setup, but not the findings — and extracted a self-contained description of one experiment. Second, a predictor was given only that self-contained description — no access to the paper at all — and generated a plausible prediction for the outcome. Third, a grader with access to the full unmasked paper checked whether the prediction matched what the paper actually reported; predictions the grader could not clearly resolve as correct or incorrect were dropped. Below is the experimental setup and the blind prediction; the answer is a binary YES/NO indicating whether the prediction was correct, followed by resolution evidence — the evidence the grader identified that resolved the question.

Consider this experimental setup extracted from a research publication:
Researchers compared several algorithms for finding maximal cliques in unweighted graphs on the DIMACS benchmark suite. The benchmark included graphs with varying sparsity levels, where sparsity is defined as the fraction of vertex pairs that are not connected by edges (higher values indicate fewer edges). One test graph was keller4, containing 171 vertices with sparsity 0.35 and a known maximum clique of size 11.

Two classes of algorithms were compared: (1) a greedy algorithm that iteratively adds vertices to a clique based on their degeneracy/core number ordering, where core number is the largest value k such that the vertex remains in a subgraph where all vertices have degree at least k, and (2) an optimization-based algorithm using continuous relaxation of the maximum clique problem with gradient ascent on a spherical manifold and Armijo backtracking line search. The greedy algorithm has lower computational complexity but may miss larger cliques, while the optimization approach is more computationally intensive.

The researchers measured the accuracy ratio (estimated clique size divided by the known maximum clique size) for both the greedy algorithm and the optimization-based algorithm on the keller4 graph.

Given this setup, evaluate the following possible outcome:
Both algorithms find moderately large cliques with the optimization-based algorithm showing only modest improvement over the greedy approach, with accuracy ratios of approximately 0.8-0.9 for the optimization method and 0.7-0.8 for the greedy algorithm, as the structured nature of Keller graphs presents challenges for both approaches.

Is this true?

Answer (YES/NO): NO